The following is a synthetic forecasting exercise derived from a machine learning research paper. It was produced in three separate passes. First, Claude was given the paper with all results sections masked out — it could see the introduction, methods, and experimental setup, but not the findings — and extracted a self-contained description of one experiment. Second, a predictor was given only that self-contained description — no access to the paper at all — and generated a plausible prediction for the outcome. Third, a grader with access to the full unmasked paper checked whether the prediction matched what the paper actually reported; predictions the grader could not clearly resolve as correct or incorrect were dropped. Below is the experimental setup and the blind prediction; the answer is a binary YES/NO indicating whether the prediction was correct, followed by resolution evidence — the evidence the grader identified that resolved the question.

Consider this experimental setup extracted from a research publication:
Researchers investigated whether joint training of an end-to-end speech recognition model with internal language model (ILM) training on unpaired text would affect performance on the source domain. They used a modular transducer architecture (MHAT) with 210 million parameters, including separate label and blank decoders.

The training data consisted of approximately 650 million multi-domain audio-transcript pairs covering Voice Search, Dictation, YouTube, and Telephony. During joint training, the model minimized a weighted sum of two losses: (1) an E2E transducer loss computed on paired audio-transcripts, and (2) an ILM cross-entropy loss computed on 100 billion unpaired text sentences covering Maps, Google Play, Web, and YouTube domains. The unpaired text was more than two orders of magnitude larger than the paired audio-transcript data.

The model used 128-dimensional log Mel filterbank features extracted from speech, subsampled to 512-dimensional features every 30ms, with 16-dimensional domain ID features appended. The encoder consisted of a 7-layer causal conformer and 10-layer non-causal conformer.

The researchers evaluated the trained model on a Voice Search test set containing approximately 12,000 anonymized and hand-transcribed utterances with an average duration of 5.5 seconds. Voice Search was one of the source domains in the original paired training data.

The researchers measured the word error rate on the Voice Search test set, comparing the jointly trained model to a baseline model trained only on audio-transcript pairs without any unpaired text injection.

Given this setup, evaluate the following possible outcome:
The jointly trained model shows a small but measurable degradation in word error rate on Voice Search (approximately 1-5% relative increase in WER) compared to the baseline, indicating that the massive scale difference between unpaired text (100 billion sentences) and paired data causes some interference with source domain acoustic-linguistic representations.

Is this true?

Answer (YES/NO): NO